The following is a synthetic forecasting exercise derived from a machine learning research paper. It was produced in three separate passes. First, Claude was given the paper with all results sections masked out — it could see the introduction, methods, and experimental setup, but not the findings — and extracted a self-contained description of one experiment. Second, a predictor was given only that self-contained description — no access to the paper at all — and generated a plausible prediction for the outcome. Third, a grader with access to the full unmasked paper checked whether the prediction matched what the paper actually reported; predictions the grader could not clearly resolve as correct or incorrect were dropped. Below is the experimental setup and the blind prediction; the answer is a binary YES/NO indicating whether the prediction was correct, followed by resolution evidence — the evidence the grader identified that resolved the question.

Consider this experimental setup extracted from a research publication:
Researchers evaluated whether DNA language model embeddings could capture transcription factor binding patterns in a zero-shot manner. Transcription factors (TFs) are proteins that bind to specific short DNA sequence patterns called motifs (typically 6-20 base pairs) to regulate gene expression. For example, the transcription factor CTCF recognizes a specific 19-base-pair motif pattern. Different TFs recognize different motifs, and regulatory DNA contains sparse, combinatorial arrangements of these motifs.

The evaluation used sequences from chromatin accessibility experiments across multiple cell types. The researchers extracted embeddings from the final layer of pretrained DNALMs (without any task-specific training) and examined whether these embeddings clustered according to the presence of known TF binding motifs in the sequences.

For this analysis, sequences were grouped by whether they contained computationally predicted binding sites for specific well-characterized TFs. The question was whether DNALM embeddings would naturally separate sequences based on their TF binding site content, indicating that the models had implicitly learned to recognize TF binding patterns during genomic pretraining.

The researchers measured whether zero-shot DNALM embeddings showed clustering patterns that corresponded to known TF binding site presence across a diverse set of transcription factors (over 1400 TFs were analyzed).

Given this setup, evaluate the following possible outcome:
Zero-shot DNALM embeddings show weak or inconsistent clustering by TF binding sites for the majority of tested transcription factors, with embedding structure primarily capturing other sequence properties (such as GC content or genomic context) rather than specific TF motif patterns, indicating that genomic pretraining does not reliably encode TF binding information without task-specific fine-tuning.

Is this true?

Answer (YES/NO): YES